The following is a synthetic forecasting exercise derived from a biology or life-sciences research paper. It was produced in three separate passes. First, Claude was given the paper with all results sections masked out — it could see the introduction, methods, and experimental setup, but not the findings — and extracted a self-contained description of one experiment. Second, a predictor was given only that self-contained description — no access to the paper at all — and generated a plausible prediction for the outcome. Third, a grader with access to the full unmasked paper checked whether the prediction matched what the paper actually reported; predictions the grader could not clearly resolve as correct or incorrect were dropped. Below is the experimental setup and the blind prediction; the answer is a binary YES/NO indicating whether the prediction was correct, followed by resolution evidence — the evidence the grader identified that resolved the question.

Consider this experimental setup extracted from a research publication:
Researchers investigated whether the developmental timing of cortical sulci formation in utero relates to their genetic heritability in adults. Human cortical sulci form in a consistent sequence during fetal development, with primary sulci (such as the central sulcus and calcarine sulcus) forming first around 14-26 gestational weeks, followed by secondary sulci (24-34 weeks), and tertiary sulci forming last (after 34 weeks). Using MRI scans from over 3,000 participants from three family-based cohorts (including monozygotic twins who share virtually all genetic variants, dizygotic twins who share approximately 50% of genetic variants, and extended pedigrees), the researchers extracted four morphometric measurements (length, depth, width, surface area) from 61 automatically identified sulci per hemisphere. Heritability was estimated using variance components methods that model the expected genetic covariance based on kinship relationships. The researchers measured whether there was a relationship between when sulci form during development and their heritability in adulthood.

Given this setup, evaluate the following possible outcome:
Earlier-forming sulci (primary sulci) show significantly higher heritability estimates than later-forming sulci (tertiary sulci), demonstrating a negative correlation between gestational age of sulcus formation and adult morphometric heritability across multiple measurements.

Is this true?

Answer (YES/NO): YES